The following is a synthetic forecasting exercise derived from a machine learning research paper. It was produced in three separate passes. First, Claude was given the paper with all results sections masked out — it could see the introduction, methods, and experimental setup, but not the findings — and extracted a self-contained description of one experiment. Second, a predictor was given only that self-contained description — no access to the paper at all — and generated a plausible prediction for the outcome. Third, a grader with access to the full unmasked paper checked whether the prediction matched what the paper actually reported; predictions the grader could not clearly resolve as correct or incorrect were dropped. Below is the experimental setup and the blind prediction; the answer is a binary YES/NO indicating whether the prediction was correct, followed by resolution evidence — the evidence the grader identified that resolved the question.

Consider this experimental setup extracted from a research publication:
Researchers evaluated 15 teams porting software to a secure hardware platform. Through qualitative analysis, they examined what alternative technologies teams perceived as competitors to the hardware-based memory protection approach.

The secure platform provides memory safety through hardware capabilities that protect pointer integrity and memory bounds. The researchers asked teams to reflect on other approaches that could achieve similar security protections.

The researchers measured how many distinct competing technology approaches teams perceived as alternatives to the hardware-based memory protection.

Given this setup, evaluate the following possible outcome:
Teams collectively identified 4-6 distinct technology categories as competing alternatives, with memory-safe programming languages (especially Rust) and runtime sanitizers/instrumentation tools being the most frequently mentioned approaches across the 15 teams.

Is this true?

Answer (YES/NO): NO